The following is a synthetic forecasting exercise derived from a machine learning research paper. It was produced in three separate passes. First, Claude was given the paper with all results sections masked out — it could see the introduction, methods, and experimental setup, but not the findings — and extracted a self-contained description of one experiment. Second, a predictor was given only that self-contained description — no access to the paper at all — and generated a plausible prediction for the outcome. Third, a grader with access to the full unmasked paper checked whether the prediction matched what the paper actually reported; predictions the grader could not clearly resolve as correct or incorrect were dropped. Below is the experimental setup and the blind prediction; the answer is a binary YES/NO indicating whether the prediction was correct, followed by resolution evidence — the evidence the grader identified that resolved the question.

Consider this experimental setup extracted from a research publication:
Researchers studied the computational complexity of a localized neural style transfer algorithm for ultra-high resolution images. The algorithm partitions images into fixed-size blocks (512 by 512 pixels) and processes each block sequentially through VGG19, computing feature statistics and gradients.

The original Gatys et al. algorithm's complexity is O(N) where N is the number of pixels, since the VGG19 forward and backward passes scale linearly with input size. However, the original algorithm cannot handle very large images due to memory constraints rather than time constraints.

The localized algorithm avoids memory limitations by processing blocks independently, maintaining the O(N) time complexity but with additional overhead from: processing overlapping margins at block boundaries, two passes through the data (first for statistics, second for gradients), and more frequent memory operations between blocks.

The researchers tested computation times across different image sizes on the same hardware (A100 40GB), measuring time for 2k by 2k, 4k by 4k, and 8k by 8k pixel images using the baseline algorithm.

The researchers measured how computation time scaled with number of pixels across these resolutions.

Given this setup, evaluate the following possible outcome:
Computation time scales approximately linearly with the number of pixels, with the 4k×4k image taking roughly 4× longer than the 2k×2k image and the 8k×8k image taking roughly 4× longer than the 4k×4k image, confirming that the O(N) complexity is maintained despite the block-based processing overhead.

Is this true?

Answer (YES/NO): NO